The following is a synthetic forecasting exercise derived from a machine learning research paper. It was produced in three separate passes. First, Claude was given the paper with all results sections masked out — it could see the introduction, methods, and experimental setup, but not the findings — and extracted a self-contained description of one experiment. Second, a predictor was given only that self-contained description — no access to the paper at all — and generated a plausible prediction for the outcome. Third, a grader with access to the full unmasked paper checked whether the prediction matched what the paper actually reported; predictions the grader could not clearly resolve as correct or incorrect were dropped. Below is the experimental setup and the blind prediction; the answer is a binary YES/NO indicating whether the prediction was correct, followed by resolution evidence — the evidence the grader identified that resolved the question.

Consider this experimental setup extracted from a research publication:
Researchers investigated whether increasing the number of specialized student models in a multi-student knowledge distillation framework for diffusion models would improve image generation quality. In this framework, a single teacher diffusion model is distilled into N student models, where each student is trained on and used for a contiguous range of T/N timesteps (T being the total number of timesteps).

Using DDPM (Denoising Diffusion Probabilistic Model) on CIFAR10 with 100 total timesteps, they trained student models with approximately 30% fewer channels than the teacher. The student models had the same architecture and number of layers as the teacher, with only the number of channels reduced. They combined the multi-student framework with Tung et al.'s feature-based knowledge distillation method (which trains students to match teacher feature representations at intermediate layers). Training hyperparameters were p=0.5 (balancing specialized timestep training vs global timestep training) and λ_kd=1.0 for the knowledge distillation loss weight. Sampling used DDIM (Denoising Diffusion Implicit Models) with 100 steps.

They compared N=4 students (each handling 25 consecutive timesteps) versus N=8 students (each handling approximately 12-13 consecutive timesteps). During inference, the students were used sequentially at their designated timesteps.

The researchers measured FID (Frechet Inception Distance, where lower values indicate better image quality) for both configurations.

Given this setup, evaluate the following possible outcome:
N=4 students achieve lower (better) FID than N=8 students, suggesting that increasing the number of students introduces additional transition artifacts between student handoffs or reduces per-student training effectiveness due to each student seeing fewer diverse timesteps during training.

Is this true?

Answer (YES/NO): NO